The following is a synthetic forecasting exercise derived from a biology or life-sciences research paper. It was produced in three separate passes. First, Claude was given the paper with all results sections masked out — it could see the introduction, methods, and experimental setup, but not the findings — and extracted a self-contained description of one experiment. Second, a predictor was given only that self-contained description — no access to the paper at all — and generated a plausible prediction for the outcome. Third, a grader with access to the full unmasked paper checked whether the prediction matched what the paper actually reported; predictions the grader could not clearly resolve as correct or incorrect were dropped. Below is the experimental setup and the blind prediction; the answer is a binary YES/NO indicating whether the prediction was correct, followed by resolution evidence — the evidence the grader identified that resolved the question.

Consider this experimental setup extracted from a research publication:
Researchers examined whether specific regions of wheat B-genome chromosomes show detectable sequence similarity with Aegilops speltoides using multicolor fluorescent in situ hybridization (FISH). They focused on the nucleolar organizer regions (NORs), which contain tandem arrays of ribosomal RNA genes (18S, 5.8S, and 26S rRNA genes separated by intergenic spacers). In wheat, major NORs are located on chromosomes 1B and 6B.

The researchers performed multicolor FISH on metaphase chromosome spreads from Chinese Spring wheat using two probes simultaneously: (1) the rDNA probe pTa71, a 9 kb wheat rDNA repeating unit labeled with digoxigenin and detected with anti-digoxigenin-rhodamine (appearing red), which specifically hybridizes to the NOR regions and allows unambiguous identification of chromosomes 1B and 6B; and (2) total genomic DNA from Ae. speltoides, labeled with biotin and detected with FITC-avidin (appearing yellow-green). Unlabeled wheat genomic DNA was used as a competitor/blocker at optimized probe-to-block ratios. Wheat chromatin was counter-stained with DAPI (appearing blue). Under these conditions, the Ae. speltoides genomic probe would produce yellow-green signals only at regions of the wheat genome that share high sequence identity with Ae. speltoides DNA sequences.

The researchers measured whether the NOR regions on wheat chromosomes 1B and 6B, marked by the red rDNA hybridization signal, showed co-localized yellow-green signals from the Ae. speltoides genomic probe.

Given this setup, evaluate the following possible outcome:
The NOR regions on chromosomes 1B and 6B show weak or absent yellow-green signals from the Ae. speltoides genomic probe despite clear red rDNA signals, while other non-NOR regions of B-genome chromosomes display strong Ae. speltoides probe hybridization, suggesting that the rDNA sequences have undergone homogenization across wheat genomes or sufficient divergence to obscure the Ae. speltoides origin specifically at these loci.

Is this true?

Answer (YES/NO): NO